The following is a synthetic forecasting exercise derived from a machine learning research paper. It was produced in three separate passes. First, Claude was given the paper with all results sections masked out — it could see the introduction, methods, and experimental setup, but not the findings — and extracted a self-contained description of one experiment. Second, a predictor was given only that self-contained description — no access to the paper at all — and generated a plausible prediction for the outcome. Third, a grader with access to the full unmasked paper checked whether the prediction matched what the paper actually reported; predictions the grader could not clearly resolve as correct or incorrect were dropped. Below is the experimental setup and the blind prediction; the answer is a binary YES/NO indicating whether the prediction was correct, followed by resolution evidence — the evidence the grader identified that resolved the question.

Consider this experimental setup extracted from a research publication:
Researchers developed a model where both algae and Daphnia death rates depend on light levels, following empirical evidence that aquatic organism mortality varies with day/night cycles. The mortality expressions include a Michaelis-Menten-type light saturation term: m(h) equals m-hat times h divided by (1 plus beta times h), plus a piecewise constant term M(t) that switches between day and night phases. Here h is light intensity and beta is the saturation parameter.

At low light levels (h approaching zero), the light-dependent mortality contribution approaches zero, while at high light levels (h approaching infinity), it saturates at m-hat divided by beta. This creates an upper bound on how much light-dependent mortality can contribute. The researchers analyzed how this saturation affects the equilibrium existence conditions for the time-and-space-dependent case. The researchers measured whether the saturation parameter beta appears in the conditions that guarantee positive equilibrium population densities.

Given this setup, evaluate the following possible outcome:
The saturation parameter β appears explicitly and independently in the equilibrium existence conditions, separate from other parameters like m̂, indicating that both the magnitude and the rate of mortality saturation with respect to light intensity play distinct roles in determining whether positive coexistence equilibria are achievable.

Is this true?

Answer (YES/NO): YES